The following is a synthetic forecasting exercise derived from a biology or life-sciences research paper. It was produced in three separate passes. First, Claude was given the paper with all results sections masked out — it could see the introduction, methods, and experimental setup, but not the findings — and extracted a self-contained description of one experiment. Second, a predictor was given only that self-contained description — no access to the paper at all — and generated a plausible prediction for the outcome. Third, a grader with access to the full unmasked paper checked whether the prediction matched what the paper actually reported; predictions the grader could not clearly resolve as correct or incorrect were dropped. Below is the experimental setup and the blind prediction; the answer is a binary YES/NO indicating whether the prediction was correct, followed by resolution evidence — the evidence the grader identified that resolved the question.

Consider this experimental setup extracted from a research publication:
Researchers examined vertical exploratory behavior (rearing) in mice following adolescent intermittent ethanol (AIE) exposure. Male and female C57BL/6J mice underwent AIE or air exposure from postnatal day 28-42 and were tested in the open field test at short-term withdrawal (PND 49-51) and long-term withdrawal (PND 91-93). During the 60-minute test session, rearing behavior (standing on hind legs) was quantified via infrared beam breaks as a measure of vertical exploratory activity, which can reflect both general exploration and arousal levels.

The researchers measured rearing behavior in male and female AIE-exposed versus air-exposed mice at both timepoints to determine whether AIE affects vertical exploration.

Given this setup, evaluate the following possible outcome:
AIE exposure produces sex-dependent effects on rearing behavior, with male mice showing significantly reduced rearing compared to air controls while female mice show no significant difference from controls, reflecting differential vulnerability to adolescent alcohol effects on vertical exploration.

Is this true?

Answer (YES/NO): NO